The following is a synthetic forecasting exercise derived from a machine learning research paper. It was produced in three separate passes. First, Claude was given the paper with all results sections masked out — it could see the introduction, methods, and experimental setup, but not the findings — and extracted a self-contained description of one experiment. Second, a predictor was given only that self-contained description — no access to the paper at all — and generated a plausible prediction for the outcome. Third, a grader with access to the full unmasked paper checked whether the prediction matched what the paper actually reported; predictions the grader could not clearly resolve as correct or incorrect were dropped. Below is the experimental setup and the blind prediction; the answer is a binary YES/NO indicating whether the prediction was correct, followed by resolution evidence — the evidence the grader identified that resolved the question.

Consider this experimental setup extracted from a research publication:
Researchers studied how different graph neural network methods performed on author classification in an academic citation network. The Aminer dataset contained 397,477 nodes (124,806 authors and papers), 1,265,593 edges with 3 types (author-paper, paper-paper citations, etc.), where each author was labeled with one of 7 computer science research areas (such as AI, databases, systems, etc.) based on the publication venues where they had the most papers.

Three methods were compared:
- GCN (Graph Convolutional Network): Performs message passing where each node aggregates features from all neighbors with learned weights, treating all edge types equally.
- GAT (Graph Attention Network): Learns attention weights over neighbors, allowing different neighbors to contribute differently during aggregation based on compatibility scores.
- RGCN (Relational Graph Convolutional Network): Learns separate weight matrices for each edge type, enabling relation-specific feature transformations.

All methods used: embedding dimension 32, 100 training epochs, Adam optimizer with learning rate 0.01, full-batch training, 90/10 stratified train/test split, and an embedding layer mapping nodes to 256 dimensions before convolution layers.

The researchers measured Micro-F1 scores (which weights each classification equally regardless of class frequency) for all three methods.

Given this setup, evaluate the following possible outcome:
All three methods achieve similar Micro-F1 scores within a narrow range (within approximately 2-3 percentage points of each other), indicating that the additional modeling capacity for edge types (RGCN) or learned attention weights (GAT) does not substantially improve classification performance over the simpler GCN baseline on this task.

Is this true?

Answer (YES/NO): YES